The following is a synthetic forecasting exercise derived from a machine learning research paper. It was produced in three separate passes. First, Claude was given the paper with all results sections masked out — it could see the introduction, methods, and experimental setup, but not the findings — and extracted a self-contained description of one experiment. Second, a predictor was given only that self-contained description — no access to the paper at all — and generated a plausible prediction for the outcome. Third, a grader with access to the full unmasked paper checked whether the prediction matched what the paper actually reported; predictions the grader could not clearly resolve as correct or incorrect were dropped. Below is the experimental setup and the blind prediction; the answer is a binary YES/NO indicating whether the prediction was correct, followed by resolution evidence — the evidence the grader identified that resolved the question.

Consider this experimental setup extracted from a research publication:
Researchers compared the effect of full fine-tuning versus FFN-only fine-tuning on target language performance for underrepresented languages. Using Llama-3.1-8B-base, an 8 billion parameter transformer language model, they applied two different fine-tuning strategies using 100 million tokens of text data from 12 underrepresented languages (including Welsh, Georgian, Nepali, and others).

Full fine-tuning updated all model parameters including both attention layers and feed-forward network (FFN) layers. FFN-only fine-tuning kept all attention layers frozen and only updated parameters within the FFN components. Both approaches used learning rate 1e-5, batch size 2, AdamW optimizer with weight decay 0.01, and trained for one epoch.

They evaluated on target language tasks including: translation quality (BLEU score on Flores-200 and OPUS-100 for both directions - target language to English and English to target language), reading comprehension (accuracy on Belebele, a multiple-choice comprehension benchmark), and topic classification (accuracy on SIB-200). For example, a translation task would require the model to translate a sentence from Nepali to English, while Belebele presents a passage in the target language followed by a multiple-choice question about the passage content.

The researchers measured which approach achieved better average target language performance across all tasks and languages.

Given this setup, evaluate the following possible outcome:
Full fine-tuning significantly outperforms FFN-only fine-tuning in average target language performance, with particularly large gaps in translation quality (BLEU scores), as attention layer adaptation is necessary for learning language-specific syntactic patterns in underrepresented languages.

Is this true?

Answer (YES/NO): NO